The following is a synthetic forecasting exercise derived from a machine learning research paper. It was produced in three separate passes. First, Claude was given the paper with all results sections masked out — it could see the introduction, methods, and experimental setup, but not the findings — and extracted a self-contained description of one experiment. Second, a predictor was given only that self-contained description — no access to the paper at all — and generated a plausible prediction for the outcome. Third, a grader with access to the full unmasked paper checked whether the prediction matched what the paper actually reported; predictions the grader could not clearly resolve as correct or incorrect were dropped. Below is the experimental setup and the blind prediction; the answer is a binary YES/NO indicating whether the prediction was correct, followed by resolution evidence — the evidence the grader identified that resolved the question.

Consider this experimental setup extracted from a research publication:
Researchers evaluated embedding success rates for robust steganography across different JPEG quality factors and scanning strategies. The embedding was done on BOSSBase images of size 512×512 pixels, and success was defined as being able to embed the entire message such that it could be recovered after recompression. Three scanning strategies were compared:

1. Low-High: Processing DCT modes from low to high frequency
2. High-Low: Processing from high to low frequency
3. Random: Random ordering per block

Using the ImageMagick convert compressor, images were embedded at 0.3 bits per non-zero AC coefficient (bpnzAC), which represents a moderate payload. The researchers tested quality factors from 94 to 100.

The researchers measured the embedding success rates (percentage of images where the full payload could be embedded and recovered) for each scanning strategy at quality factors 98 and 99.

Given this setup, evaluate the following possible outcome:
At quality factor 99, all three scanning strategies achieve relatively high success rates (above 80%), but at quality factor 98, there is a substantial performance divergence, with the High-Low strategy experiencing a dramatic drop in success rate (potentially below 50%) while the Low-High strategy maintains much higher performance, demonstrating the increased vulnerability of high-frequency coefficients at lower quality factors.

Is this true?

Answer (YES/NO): NO